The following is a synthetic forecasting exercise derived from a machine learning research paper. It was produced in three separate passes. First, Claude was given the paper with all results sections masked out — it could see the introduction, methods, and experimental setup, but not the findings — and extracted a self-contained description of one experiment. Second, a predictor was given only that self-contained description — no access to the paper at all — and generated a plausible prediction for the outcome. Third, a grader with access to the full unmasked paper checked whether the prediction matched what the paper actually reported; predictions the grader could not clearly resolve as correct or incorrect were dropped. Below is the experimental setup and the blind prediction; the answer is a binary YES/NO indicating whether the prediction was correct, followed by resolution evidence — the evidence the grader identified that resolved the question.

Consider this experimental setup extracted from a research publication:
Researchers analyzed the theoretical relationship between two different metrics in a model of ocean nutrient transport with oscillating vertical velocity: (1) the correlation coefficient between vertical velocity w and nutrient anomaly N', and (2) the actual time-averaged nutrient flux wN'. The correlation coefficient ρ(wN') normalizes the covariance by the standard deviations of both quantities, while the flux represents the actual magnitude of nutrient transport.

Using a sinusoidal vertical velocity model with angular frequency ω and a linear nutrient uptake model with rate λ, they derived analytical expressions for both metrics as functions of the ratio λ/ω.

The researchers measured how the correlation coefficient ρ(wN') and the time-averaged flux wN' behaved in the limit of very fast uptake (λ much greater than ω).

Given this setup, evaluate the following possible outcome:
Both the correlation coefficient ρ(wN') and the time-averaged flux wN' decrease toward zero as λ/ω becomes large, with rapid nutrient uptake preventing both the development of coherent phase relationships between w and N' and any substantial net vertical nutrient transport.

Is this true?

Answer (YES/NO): NO